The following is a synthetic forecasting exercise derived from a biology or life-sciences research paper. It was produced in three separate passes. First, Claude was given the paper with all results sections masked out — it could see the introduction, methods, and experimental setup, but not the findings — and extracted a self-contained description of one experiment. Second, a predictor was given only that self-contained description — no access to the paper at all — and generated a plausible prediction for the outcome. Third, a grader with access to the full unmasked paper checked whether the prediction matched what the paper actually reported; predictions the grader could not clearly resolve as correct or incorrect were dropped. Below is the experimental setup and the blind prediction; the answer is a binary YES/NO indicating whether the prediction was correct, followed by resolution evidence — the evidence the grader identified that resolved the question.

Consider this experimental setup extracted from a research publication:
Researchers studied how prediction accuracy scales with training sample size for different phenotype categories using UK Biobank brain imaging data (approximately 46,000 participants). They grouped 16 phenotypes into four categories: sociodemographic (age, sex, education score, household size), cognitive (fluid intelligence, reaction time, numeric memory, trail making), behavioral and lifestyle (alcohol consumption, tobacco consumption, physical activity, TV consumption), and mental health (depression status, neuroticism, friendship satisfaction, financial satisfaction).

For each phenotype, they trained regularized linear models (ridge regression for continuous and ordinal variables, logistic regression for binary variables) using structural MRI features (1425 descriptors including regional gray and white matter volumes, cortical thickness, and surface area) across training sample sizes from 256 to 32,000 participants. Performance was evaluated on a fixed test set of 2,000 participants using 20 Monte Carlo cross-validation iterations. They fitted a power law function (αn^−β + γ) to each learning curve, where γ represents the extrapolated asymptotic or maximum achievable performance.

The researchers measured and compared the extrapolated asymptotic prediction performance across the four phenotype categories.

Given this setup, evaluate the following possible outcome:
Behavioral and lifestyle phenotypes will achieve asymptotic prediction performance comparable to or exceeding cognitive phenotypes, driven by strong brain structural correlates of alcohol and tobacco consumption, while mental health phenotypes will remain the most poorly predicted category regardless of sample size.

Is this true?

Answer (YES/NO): NO